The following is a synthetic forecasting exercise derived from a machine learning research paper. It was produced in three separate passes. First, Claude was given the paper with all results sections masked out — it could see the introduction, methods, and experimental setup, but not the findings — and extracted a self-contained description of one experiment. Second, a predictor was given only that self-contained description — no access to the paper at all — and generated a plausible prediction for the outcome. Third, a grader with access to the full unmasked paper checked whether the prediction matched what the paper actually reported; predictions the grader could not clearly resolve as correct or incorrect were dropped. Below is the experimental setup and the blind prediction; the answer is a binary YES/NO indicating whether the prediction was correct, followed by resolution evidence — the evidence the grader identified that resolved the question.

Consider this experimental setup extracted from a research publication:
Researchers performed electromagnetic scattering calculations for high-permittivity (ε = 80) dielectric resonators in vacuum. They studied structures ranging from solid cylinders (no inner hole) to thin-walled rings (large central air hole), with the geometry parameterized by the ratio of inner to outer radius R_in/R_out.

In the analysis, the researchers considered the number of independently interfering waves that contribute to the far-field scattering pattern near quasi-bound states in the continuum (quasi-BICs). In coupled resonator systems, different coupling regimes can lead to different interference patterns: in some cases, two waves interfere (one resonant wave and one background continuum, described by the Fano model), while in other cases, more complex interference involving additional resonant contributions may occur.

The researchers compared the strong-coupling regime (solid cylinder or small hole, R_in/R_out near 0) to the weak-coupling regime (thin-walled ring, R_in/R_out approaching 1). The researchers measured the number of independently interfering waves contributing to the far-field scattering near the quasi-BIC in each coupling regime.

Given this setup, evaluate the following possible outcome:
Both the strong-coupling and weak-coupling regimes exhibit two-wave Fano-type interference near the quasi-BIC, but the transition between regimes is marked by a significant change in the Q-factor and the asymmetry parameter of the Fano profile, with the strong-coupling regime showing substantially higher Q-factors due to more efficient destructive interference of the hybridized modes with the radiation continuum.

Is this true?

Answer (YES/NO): NO